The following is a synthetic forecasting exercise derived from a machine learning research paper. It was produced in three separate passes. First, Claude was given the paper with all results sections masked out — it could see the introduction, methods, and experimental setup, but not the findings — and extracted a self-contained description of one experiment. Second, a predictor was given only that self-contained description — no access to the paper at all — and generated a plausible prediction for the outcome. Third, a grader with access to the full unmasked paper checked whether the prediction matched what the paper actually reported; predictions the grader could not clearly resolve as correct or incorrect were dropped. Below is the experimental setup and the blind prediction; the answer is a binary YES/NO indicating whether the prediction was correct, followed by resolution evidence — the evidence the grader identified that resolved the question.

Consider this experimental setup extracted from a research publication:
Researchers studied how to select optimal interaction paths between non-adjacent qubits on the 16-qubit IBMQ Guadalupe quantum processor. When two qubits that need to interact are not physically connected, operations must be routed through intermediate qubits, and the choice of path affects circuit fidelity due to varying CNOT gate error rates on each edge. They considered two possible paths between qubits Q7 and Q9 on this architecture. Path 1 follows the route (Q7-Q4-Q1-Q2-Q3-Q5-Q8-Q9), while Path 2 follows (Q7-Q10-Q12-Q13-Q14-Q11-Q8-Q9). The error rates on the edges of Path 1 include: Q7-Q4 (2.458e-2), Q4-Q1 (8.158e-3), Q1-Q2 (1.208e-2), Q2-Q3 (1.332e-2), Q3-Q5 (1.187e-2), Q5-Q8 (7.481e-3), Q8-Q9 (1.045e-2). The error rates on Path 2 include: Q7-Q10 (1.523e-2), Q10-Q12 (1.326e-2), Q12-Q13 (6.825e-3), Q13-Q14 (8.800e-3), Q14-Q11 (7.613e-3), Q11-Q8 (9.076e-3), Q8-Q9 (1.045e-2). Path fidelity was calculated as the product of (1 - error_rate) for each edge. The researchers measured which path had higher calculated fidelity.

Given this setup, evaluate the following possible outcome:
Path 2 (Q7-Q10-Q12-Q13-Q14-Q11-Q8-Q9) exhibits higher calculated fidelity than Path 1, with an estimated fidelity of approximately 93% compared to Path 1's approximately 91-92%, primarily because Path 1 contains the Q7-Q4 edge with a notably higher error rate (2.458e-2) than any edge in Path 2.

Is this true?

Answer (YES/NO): YES